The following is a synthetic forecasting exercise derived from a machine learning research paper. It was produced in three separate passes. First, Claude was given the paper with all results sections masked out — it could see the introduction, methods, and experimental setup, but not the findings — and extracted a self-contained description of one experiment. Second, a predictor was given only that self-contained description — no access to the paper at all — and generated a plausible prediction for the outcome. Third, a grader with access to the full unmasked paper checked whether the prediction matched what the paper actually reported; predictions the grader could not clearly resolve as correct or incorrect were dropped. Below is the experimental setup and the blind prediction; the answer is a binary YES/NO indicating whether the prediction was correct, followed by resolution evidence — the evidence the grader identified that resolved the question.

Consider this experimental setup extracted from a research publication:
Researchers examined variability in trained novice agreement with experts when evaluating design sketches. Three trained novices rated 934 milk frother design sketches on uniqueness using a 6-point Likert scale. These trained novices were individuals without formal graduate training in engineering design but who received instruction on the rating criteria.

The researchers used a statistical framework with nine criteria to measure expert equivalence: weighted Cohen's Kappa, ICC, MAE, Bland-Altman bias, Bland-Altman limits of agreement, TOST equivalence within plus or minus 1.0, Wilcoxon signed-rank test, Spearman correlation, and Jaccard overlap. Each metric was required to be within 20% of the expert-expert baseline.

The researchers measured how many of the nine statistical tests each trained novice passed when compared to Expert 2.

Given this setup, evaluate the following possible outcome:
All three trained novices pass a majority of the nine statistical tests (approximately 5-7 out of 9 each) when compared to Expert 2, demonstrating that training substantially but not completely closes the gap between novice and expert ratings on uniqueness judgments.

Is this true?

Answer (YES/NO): NO